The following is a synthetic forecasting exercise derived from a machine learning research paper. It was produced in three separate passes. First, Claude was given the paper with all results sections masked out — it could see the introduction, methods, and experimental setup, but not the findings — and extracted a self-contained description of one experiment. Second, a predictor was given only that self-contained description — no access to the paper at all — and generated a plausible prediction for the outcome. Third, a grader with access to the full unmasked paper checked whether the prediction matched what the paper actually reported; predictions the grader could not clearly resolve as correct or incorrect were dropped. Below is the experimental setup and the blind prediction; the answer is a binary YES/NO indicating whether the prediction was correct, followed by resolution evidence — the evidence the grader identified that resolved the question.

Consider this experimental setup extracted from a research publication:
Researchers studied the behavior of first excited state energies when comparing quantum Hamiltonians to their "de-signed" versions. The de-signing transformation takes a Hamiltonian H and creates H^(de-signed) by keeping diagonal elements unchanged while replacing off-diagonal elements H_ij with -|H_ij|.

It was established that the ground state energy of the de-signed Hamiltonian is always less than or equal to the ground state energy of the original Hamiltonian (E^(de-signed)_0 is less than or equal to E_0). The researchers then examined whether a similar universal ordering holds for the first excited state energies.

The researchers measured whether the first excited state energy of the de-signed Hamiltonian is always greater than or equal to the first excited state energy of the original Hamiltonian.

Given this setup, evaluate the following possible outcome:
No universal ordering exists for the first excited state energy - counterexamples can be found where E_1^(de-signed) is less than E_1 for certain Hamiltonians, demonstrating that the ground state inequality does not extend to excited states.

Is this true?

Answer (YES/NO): YES